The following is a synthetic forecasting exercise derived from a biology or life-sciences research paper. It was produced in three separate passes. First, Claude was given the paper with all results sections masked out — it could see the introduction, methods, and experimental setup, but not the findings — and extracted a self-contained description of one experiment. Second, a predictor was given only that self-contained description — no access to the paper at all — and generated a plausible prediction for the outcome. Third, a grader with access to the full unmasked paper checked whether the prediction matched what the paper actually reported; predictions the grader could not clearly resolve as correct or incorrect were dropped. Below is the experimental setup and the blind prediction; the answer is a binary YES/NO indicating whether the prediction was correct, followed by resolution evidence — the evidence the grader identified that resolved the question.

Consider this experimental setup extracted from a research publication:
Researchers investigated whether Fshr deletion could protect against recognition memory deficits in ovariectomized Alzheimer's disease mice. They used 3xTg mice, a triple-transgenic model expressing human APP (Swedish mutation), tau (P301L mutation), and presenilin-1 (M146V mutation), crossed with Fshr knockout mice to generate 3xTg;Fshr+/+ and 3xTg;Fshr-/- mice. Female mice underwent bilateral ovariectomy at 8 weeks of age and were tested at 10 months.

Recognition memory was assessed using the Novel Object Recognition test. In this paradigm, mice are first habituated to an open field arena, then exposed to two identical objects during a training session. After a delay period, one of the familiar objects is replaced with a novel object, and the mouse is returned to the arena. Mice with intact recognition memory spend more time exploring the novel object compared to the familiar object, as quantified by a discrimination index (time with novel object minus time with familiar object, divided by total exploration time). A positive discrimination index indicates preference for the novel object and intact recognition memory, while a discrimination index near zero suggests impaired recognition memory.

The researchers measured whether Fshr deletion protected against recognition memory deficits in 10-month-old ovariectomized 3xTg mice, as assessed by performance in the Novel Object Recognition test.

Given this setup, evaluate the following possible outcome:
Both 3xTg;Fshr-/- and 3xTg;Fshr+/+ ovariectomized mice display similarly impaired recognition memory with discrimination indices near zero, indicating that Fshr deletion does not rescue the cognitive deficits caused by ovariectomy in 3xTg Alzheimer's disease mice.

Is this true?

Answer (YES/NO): NO